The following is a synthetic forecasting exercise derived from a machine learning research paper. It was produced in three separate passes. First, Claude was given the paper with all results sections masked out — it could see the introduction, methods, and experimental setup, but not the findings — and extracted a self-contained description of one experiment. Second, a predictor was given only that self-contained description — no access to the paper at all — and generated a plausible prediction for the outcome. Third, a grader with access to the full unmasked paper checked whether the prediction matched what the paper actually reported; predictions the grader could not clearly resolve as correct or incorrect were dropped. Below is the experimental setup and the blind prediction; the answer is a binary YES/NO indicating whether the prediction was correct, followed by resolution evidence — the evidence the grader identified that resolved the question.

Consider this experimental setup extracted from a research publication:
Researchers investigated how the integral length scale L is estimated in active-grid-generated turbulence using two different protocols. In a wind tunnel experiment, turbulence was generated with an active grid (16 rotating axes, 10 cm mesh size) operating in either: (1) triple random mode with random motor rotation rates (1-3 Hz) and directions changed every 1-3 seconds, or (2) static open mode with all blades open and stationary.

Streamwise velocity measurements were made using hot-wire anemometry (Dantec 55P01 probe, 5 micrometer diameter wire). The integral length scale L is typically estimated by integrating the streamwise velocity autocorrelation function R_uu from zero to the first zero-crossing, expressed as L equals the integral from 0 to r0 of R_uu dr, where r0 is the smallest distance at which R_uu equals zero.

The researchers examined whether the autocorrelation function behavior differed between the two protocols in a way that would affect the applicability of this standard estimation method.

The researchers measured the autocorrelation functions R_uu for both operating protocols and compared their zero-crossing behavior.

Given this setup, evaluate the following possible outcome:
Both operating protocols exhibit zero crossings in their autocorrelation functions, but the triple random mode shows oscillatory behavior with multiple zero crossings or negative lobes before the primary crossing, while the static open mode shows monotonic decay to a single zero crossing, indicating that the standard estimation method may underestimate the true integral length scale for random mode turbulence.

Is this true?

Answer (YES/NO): NO